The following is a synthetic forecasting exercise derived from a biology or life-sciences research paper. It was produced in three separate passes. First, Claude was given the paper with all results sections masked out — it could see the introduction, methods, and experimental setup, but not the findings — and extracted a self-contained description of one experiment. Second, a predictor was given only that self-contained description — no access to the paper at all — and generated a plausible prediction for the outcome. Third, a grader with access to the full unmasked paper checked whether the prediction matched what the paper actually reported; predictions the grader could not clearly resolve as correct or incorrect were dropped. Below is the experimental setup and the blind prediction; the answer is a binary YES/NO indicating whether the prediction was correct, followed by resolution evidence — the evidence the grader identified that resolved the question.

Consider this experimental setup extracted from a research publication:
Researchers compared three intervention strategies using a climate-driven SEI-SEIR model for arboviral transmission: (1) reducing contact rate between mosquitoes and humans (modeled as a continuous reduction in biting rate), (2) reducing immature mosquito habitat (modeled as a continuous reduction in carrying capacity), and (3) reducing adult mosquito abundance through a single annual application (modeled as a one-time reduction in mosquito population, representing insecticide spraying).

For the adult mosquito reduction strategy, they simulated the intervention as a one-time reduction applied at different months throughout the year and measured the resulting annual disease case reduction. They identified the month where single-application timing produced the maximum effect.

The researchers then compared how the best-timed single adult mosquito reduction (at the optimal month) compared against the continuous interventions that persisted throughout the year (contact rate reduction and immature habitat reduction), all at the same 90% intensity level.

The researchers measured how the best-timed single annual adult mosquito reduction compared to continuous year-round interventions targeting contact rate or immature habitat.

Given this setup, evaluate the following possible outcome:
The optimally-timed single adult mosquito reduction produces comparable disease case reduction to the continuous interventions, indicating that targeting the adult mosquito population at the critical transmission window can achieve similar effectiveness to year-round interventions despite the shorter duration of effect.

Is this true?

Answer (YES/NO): NO